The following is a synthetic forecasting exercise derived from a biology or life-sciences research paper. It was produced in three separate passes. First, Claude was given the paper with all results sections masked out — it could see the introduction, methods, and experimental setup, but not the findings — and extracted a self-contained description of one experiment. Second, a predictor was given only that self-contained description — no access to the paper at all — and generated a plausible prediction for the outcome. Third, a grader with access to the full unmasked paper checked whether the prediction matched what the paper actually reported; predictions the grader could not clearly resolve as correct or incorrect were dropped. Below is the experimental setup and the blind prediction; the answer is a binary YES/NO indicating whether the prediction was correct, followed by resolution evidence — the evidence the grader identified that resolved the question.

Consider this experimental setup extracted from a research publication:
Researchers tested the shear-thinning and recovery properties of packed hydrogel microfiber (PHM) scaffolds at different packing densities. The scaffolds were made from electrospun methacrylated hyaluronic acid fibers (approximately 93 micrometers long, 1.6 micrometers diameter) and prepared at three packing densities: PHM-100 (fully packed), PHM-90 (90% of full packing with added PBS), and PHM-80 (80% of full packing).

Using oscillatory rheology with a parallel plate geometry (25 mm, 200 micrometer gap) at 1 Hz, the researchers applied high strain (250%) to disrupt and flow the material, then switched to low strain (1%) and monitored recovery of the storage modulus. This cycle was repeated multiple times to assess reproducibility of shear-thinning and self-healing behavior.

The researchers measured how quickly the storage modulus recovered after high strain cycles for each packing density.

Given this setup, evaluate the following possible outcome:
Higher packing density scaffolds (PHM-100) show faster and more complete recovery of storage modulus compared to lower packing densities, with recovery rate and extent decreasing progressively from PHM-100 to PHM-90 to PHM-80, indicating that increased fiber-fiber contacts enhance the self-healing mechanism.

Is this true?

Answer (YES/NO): NO